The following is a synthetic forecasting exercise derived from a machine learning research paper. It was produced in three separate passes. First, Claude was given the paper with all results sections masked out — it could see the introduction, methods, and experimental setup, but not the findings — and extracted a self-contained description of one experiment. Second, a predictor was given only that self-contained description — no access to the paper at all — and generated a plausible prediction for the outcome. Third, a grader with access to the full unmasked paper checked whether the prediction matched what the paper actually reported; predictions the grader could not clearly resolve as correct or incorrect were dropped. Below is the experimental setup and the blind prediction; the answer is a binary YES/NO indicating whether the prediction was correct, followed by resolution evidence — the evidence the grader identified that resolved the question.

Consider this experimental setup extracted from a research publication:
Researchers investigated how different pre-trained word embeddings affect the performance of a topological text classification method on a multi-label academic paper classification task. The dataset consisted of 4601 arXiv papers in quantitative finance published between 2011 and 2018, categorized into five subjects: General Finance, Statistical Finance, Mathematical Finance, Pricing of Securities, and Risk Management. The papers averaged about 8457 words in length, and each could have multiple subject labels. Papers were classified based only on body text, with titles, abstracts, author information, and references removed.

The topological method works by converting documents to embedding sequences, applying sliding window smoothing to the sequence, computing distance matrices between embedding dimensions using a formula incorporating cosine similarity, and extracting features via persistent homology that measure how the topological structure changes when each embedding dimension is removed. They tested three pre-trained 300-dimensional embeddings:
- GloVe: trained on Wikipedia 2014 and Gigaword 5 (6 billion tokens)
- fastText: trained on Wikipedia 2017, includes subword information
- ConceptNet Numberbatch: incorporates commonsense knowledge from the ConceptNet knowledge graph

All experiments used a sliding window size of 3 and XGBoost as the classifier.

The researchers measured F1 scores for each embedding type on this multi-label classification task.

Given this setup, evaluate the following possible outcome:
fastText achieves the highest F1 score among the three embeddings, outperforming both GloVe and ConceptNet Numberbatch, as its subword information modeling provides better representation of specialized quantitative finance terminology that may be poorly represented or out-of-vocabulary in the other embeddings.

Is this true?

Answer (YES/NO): NO